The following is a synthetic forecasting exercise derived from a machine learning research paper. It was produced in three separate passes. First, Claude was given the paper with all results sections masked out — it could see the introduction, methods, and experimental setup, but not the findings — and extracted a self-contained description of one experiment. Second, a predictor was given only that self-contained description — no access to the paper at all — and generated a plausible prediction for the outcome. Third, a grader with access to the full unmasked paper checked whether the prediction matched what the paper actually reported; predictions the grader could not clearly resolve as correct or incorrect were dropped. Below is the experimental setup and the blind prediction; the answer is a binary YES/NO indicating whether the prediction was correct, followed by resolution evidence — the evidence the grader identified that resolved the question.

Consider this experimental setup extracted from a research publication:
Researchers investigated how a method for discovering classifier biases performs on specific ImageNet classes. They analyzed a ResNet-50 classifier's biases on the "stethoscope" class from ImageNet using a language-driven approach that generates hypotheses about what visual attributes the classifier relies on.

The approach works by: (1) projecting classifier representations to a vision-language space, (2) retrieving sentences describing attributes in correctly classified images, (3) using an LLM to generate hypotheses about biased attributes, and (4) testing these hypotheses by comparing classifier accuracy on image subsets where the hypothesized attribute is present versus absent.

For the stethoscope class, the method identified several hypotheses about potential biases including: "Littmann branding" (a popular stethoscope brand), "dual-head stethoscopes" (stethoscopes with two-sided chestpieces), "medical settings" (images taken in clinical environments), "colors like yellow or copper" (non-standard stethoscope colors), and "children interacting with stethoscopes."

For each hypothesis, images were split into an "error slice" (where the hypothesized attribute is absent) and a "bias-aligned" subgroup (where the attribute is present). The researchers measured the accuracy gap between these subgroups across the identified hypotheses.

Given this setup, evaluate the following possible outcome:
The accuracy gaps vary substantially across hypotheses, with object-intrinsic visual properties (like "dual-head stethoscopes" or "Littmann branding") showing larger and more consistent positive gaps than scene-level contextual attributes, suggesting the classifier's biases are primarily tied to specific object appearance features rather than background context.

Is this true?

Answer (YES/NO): NO